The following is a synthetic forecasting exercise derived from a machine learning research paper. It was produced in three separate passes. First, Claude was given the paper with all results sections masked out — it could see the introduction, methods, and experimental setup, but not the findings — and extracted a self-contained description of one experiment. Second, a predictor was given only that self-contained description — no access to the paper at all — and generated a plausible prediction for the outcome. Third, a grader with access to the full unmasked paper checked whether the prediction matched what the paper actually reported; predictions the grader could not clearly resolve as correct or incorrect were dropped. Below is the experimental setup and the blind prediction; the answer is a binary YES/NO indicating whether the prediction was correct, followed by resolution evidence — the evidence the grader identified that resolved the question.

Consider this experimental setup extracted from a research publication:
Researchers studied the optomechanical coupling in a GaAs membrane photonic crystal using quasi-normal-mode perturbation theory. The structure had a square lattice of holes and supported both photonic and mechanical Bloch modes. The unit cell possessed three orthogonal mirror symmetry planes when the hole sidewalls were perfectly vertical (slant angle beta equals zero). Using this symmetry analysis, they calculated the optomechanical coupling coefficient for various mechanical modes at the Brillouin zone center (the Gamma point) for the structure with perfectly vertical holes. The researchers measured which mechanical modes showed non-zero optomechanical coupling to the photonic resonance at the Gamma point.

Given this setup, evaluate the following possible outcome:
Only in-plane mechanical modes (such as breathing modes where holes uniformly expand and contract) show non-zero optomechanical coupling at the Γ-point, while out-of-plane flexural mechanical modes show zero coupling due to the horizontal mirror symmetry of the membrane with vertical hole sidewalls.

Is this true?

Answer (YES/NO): NO